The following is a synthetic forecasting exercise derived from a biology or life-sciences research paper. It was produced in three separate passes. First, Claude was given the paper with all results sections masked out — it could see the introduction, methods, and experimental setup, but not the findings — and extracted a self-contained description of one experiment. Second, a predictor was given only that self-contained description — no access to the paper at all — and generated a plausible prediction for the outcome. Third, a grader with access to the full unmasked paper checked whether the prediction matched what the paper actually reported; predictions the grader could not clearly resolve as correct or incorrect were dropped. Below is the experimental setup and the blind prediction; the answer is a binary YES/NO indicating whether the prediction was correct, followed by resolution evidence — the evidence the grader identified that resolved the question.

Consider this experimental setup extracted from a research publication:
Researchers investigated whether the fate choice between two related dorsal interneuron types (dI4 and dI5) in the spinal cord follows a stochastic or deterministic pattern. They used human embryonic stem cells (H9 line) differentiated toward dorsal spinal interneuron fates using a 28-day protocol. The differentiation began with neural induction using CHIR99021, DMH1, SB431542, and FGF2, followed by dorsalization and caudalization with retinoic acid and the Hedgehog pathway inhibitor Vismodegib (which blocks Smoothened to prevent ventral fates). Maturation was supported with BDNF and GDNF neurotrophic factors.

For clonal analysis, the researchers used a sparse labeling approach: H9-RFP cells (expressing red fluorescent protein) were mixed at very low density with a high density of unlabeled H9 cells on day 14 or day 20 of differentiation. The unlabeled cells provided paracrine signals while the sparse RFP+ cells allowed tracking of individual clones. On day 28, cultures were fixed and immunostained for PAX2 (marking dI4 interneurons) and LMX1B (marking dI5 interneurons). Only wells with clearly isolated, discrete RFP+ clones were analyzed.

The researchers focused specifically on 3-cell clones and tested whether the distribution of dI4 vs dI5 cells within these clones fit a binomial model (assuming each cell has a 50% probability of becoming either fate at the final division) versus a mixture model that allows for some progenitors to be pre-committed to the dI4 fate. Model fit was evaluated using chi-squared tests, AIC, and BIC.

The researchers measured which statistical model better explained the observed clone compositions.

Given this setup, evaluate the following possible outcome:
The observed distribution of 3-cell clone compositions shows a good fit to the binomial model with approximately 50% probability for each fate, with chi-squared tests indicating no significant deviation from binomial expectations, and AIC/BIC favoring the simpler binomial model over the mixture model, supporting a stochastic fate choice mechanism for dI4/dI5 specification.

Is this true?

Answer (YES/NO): NO